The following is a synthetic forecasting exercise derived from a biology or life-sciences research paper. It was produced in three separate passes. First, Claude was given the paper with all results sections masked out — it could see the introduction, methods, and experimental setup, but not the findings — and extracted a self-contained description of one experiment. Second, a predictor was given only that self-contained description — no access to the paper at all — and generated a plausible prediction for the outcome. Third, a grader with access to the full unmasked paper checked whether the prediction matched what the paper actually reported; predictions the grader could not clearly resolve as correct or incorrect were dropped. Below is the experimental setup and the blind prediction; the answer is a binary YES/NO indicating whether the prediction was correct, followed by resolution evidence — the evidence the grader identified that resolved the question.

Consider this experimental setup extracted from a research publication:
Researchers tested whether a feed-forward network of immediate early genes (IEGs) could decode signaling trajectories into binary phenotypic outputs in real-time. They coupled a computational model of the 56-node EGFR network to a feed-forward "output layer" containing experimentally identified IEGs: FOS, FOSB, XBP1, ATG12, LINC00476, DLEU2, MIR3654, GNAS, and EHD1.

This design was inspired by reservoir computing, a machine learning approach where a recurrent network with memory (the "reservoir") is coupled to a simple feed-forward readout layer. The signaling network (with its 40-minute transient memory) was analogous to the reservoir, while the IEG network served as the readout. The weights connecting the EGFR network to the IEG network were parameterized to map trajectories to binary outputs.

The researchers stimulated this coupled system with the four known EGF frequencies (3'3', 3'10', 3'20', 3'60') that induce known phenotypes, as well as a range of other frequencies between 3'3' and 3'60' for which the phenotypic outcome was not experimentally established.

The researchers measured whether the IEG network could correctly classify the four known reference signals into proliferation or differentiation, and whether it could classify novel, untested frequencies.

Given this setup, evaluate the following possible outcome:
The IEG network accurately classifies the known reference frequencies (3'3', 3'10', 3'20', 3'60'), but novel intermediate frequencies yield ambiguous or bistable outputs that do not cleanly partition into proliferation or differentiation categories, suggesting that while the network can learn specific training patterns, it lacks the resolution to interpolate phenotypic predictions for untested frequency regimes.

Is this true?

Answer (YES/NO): NO